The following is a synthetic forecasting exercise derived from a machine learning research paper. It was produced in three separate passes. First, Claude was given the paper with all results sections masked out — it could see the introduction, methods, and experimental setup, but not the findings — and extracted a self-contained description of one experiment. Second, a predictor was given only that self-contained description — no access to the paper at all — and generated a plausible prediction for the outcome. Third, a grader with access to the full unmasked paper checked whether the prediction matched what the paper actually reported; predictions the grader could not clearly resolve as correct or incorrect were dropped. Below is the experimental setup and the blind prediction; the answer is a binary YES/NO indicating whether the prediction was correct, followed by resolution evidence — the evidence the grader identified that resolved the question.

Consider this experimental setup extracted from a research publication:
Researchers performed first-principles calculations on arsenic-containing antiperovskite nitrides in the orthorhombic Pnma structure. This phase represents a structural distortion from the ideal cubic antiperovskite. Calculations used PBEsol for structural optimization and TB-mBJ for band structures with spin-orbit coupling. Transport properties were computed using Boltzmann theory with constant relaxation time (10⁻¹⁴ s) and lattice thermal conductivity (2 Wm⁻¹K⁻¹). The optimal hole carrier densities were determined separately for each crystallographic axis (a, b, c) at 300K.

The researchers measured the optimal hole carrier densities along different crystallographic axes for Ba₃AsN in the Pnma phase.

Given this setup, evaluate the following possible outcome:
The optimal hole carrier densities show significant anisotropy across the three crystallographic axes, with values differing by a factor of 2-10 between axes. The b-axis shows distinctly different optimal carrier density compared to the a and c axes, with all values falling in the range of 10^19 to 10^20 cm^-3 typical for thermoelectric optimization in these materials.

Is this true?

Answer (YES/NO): YES